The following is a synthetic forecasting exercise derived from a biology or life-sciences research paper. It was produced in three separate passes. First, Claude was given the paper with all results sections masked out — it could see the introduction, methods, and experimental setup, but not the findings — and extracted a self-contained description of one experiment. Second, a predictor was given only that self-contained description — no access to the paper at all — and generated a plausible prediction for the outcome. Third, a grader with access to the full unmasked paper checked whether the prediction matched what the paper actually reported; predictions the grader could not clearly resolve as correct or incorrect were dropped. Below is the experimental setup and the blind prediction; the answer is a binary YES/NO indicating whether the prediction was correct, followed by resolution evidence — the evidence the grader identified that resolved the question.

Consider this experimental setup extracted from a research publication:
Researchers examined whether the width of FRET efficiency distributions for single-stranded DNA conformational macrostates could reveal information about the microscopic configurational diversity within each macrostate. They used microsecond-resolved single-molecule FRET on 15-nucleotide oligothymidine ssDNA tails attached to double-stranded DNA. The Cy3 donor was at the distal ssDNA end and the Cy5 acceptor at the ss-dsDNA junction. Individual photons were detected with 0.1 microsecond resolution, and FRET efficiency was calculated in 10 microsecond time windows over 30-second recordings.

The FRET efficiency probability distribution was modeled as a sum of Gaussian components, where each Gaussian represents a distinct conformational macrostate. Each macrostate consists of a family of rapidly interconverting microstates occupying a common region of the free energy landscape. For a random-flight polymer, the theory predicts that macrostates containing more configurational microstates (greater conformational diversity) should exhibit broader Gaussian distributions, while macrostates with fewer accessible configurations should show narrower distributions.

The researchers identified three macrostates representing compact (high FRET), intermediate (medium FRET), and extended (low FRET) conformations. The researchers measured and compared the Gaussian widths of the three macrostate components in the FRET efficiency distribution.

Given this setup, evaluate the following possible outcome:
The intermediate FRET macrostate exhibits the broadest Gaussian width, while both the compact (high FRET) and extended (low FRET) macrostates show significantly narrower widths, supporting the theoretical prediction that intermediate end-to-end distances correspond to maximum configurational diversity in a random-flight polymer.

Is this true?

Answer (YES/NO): NO